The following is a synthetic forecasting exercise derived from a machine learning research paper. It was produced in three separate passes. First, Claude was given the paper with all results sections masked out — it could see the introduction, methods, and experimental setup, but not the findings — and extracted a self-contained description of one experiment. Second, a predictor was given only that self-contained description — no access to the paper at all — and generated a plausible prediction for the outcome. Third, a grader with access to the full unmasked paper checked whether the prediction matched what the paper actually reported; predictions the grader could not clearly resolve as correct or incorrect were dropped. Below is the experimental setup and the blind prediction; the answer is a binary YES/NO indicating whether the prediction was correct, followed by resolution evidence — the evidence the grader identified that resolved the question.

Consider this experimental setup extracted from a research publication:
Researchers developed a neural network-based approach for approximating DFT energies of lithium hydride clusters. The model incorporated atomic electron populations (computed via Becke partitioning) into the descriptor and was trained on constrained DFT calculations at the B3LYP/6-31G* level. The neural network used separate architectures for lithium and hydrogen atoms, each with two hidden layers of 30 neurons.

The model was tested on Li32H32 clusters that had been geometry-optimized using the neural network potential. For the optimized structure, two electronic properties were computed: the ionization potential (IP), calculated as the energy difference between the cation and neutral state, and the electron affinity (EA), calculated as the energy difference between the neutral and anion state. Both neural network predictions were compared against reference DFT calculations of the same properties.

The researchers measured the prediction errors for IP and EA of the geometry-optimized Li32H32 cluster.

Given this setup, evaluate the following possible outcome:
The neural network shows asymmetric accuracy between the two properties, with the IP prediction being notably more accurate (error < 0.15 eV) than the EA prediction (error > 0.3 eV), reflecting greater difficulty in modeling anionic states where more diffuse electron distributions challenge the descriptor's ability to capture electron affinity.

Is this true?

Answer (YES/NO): NO